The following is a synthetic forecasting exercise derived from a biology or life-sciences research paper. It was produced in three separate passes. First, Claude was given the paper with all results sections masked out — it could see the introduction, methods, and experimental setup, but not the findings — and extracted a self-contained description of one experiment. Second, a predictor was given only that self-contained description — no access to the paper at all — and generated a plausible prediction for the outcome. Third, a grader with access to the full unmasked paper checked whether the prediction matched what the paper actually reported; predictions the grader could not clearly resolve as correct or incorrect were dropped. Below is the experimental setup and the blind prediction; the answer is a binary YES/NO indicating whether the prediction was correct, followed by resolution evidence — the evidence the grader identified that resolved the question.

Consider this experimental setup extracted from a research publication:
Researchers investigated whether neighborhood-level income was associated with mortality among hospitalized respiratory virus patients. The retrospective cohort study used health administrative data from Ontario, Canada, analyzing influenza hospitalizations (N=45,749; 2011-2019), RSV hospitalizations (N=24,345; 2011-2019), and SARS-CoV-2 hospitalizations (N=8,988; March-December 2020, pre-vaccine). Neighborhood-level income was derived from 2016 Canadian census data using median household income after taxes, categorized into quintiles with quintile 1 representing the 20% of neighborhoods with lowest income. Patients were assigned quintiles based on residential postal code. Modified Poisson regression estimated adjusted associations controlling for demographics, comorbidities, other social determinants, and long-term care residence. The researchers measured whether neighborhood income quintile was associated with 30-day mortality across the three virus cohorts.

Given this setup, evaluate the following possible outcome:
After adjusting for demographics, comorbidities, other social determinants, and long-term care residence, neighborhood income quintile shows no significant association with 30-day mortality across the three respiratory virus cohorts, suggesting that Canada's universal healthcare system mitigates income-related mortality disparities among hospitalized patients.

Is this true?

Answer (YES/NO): NO